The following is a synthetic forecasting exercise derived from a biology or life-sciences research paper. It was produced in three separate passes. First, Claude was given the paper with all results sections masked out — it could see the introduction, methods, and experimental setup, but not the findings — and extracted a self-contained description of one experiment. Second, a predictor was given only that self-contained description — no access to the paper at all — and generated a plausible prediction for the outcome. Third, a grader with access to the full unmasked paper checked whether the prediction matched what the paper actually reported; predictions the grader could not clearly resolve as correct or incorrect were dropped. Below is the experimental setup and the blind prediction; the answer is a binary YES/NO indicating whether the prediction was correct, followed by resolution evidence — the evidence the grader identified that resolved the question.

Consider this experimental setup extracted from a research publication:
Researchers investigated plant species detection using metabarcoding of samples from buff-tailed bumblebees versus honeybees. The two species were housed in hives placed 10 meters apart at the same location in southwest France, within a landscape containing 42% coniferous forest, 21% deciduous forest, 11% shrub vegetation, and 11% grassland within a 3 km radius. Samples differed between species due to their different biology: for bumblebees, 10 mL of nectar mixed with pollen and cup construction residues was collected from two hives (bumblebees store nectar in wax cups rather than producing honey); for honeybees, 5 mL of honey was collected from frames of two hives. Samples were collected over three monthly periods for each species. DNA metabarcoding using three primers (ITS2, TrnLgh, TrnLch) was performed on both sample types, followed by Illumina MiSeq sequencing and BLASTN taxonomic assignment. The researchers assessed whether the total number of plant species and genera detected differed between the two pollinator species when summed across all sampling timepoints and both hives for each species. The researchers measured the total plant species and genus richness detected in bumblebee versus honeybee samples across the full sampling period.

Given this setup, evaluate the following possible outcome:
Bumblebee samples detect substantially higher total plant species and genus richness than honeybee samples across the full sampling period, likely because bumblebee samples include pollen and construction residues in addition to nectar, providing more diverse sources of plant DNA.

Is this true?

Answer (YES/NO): NO